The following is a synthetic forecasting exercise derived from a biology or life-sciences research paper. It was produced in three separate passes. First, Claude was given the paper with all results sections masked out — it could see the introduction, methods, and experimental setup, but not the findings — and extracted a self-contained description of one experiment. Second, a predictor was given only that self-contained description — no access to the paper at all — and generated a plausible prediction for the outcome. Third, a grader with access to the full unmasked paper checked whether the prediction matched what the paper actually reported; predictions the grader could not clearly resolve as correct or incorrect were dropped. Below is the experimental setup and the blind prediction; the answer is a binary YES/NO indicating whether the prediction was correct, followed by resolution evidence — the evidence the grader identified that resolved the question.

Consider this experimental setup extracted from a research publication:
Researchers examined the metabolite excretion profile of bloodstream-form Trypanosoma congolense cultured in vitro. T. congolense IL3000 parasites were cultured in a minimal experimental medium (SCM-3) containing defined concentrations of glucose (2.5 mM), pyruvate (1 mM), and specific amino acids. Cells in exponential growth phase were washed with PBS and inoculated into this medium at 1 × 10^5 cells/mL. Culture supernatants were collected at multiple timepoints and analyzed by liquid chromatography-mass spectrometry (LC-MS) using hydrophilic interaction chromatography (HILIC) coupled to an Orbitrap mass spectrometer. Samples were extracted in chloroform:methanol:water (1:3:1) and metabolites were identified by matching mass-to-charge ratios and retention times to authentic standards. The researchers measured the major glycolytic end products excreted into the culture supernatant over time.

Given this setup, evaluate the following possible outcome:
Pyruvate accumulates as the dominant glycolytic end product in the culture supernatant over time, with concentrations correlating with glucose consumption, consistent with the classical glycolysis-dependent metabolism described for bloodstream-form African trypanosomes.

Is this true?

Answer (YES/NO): NO